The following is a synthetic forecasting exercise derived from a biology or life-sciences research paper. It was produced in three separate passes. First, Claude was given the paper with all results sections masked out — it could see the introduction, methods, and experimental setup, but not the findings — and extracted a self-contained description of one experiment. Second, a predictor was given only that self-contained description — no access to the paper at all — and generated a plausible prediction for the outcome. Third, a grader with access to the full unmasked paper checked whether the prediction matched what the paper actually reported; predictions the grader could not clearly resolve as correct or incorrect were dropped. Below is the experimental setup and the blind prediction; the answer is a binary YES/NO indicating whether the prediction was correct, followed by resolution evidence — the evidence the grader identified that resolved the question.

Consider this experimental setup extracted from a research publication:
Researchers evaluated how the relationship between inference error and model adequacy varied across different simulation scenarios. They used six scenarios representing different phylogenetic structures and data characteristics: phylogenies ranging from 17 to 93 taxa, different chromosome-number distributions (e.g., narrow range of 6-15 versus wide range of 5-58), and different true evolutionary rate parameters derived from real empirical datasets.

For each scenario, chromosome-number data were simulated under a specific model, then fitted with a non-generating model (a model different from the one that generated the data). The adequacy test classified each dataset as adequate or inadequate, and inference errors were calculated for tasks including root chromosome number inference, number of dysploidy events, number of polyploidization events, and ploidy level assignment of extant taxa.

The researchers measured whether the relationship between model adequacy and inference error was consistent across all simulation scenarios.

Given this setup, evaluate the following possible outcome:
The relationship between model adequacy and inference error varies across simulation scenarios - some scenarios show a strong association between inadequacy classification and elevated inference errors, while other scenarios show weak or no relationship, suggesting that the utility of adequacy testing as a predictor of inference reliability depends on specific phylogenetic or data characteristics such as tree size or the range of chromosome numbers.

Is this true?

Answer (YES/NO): YES